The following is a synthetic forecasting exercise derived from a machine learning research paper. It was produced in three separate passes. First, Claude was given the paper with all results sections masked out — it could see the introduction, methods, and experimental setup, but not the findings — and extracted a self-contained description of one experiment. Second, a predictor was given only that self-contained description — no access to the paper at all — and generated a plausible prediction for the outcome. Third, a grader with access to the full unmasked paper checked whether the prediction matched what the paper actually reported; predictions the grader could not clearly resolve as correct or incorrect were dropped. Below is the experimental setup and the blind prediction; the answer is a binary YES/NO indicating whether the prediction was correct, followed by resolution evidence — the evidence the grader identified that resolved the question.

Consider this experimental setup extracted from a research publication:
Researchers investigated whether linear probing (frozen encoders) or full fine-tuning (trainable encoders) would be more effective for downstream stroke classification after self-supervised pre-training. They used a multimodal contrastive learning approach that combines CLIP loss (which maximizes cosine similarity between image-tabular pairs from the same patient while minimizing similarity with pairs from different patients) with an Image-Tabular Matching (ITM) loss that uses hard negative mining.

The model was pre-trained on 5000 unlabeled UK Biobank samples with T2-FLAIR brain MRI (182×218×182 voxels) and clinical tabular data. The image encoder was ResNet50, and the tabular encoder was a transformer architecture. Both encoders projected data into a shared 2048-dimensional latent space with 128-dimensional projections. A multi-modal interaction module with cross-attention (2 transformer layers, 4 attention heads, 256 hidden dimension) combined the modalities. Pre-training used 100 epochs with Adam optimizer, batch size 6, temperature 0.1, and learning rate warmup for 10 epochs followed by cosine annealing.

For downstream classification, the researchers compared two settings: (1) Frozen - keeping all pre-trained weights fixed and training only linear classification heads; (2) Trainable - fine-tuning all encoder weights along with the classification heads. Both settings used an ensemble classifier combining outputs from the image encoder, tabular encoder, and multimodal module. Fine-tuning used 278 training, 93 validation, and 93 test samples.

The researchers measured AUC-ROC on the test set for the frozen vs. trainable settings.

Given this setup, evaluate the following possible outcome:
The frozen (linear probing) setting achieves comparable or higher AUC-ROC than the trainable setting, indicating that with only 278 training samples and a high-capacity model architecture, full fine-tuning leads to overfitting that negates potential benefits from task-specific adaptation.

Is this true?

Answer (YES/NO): YES